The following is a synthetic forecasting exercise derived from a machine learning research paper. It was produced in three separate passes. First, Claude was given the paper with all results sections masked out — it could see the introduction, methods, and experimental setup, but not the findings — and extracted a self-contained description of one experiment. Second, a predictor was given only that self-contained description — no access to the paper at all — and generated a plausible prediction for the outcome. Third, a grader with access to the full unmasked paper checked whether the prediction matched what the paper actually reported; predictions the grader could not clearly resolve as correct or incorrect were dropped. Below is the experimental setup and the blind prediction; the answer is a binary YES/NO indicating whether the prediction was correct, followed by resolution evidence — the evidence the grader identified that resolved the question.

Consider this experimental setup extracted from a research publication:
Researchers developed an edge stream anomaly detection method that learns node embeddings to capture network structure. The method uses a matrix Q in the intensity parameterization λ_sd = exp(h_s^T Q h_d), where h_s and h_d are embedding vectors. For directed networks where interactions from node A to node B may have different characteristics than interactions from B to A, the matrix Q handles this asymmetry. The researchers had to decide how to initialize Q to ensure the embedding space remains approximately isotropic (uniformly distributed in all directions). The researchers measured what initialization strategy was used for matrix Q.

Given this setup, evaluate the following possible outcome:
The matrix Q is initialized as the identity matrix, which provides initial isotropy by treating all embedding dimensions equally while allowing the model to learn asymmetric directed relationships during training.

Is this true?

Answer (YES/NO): NO